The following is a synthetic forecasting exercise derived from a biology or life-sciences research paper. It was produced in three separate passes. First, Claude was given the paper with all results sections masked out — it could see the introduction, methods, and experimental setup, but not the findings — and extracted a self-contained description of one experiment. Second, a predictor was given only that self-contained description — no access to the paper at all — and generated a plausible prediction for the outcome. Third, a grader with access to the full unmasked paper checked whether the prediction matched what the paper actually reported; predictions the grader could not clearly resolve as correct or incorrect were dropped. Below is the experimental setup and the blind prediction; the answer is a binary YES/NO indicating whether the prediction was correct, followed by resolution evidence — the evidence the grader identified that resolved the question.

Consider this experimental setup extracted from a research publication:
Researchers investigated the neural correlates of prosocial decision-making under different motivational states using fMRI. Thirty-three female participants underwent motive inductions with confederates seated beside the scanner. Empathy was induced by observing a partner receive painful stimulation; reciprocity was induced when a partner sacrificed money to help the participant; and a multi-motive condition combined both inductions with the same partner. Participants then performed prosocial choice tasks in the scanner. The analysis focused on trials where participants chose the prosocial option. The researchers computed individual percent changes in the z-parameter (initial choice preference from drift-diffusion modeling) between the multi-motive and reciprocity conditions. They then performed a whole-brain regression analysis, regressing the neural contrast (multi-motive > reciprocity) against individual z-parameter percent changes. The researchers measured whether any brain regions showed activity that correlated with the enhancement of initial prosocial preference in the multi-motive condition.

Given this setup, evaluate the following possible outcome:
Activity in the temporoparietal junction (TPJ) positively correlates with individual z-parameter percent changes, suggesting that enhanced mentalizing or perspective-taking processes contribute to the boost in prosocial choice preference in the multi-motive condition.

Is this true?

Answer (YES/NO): NO